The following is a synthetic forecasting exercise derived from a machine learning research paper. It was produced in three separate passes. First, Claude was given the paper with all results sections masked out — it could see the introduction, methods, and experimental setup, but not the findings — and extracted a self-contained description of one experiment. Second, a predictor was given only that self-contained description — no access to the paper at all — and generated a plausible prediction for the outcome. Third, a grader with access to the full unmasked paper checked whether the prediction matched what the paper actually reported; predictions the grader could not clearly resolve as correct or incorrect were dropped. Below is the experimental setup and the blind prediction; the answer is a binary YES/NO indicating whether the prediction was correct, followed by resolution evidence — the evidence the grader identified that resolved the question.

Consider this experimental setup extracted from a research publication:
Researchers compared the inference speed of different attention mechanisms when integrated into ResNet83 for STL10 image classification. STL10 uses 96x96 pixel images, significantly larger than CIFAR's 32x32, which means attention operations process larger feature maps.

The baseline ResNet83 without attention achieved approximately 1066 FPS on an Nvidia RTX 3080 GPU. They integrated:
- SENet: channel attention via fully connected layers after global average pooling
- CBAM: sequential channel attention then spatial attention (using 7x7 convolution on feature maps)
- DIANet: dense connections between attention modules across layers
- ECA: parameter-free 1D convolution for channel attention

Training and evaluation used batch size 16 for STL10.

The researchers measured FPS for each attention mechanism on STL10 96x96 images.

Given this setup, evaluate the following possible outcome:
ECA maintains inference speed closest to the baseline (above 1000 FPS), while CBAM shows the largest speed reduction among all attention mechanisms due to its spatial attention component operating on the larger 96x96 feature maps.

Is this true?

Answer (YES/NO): NO